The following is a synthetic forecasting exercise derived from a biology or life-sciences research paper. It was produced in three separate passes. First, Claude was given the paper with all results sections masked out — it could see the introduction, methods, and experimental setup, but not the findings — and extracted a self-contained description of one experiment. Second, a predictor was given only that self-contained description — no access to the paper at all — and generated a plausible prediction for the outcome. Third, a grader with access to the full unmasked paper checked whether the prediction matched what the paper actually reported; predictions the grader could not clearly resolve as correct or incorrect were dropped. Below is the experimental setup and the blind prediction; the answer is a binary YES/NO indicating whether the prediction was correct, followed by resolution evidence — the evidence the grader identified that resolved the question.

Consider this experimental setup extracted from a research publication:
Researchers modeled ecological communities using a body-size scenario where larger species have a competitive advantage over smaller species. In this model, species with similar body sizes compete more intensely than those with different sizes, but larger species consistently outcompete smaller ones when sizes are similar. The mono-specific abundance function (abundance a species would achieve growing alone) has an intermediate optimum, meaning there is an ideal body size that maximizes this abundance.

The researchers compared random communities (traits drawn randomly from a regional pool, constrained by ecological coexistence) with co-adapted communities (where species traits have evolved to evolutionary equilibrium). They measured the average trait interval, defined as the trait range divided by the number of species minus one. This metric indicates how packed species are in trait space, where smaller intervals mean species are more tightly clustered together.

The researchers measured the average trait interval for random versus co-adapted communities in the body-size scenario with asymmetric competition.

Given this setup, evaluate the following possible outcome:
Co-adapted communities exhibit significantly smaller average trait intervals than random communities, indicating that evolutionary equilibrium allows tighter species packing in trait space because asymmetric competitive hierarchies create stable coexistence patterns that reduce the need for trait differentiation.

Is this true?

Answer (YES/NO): NO